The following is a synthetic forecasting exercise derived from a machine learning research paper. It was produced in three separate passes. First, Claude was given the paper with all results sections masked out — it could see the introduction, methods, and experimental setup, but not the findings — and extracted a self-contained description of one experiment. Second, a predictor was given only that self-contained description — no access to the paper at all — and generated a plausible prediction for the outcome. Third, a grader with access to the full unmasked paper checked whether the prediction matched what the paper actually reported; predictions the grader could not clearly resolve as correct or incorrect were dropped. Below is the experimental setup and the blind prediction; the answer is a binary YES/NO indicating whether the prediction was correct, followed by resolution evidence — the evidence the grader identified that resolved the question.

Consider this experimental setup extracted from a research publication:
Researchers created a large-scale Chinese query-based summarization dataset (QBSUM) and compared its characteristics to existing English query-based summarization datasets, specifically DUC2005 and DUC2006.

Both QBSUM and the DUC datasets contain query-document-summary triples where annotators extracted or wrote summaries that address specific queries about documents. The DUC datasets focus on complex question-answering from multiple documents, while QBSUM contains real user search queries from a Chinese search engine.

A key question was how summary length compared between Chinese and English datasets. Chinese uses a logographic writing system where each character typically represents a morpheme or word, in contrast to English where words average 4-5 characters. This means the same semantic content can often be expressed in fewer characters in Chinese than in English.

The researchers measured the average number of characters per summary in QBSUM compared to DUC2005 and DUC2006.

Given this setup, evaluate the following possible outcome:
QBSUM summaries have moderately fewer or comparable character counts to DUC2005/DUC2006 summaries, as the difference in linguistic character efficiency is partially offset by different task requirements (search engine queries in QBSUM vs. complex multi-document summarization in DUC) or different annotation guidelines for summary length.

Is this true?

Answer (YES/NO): NO